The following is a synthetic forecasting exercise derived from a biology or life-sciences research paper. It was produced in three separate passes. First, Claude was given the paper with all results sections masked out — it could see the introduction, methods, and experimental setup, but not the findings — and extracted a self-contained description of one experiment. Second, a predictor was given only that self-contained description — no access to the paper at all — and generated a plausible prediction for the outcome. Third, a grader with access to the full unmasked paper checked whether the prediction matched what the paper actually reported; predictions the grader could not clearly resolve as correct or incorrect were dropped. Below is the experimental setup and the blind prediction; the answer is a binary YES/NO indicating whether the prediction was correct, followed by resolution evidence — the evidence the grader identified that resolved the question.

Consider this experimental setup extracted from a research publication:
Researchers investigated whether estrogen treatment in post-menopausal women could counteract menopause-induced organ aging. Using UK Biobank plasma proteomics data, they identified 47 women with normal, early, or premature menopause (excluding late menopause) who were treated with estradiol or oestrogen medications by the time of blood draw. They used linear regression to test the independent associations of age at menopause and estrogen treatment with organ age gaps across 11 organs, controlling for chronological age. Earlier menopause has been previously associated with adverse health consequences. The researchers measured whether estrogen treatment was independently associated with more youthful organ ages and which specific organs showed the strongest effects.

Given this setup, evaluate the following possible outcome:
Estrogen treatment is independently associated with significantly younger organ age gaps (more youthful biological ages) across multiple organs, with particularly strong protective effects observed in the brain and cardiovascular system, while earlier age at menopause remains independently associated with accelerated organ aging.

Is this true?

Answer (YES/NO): NO